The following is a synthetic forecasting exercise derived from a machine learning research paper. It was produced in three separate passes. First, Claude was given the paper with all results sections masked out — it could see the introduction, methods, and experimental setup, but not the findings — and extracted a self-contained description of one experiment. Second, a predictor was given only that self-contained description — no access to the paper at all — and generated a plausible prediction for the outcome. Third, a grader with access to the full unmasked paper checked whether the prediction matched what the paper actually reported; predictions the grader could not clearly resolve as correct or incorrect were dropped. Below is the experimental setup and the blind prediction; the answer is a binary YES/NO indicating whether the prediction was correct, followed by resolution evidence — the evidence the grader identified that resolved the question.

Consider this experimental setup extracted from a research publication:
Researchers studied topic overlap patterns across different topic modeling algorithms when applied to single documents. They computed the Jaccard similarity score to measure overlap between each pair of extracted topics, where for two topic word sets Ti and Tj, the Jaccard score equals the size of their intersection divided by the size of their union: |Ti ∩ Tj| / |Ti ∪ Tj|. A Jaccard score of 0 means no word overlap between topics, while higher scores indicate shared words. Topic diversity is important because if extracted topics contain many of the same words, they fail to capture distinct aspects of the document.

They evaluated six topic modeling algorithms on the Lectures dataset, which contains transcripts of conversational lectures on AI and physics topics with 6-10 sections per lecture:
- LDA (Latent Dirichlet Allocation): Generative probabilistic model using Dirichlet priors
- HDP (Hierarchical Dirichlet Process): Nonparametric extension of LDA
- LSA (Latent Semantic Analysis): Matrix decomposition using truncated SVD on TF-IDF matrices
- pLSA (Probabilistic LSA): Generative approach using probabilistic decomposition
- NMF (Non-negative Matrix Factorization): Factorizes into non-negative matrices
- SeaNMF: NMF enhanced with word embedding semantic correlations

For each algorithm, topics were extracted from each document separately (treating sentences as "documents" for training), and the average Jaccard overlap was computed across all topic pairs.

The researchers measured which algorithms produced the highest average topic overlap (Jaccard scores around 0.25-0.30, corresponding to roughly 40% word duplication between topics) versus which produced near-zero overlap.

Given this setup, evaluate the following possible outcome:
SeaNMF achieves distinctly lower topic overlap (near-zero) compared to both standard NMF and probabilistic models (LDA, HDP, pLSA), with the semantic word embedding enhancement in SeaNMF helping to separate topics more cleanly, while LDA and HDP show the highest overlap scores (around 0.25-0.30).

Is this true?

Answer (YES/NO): NO